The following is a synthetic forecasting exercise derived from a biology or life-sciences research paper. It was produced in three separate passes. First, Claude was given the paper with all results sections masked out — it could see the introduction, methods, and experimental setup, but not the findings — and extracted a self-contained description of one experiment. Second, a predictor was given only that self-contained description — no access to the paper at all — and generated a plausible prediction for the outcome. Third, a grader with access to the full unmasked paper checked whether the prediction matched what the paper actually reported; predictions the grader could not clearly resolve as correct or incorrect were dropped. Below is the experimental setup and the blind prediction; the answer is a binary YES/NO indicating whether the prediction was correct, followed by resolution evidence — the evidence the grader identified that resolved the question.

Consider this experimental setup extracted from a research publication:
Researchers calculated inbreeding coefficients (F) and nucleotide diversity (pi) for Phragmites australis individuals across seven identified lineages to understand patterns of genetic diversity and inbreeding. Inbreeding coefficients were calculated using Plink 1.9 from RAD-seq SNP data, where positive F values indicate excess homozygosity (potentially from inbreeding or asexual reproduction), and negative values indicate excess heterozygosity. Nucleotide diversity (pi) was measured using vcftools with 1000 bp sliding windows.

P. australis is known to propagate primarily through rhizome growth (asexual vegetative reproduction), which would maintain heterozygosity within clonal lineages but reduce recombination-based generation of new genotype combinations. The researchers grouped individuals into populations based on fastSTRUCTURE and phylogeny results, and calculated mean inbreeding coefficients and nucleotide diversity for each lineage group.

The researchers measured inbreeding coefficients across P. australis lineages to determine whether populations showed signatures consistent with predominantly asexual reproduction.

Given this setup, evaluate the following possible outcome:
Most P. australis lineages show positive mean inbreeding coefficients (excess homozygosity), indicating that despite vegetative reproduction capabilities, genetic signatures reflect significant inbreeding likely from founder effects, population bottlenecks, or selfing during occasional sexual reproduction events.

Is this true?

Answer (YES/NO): YES